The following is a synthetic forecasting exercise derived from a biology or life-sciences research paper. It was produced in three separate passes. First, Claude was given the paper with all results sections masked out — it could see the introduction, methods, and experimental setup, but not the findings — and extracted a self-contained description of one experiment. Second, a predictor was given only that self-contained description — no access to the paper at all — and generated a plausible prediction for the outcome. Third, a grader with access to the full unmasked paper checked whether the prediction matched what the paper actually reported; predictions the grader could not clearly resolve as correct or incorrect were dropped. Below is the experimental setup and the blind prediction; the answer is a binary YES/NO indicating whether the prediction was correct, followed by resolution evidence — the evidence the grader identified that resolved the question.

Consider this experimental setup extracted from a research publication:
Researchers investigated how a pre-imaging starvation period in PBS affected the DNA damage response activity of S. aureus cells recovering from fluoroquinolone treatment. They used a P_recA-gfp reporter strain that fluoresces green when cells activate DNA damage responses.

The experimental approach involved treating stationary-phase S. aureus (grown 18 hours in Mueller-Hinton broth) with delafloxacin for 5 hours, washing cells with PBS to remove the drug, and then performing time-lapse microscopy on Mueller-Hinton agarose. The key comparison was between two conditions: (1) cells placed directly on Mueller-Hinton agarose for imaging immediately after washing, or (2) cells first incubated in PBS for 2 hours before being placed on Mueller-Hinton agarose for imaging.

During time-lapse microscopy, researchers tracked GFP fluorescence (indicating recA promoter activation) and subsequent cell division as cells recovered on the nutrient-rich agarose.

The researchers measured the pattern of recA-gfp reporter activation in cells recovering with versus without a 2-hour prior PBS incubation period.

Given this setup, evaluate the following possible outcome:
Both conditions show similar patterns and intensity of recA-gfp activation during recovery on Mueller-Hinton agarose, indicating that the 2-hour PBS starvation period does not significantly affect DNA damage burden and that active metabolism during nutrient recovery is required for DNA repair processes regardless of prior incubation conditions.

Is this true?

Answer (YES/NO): NO